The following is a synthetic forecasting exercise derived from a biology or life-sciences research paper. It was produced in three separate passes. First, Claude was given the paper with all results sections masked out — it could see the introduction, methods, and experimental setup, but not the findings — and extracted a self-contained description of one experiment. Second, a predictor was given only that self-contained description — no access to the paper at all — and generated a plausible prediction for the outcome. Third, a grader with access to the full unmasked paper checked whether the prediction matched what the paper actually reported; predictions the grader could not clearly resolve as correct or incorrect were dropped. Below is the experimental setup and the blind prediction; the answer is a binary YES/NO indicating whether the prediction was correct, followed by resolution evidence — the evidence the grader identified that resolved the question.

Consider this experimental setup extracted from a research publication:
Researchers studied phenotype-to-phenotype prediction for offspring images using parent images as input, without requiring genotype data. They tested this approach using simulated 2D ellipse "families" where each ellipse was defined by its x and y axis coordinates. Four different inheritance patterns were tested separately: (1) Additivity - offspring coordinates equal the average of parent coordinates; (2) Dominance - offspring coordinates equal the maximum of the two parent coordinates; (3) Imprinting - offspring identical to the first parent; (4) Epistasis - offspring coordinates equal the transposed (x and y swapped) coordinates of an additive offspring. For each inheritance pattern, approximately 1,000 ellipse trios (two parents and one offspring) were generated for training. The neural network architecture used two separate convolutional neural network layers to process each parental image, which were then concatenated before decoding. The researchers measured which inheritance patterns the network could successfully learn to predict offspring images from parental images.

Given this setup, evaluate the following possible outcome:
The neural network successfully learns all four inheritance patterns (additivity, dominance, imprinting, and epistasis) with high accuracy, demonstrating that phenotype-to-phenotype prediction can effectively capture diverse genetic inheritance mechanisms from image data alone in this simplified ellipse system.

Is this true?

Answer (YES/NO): NO